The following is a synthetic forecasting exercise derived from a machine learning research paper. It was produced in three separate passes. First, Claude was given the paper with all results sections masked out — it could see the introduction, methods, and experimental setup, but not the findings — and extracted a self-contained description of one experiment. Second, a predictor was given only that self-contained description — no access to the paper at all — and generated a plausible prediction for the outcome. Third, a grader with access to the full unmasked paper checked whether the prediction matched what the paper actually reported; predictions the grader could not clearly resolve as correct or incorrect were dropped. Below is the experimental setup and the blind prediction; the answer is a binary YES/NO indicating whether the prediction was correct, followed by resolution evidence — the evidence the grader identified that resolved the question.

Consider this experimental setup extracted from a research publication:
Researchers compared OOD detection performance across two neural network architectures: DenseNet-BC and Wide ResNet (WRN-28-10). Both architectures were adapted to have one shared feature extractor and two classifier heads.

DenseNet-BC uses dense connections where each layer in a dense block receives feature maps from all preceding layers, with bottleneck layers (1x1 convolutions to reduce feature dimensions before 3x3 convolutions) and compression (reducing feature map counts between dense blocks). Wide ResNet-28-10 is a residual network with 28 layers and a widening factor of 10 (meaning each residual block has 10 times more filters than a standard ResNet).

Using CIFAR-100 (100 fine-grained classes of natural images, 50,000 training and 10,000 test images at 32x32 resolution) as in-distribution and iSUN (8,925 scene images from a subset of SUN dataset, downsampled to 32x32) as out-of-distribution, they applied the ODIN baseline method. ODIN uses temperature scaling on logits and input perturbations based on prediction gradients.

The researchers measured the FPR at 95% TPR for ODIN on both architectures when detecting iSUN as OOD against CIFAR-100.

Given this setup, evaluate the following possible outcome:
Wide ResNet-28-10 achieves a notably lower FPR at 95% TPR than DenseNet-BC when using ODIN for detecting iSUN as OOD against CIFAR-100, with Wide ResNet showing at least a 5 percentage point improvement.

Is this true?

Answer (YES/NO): YES